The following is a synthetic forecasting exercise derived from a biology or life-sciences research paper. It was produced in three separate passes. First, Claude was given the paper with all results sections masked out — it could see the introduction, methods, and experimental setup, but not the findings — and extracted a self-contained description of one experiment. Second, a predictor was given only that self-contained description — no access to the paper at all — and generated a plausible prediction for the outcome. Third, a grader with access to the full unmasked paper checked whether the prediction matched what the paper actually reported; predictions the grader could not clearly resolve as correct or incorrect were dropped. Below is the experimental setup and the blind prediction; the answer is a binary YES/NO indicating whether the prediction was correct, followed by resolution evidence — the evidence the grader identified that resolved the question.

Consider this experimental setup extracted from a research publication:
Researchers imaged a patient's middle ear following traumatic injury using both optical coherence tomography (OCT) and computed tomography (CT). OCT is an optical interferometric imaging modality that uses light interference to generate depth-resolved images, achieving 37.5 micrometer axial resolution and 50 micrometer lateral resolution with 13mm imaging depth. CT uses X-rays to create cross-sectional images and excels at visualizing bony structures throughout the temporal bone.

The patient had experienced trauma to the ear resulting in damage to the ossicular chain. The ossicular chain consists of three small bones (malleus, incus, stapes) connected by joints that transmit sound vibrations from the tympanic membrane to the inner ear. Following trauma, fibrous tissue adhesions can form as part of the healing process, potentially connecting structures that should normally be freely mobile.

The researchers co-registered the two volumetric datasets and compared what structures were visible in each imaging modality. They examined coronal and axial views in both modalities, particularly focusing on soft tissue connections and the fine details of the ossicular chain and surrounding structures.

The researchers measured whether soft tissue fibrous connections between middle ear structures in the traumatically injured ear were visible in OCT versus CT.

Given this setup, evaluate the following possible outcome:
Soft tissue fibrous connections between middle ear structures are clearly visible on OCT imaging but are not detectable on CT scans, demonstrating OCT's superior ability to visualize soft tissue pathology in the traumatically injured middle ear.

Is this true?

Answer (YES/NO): YES